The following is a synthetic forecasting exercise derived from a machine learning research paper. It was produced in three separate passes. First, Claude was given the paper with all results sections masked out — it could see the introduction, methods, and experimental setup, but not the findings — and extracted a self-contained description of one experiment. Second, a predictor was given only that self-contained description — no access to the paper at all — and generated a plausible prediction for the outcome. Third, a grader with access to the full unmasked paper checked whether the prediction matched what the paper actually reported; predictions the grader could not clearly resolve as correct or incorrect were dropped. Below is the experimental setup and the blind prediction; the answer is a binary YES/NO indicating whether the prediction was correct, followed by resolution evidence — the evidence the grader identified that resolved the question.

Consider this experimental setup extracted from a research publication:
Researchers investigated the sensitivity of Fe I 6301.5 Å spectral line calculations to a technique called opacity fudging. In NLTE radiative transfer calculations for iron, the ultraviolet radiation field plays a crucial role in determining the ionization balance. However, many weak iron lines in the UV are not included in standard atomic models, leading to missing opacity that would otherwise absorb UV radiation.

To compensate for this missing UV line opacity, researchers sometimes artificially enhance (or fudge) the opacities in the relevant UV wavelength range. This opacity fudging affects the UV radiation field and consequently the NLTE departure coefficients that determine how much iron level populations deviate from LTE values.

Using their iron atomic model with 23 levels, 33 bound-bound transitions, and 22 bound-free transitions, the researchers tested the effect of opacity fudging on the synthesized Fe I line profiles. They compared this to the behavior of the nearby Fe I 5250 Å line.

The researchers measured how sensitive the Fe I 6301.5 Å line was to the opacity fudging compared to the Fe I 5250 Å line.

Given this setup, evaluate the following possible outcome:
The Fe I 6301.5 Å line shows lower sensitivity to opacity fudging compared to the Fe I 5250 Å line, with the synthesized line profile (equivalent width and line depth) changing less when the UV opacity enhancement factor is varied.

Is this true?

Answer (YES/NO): YES